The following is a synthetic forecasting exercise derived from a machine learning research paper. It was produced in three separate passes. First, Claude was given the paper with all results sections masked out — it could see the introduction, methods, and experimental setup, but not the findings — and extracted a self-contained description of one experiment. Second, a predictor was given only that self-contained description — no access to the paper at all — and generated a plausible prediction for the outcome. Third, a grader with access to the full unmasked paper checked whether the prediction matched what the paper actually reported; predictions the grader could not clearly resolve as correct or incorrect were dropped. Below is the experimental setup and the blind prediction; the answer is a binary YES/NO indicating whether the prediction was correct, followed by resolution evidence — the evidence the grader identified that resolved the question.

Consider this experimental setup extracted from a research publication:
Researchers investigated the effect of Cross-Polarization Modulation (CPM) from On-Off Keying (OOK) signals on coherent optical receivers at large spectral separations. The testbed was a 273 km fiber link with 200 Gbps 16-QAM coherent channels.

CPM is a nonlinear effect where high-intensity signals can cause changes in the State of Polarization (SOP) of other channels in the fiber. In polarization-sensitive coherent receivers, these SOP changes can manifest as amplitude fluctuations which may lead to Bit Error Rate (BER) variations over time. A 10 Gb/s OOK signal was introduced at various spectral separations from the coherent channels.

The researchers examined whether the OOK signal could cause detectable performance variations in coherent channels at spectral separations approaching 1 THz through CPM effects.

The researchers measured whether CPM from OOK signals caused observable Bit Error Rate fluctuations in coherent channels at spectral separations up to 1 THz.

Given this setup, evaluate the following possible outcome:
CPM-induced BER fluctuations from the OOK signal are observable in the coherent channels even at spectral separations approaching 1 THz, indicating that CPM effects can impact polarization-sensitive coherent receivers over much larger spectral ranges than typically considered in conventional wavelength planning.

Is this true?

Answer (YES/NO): YES